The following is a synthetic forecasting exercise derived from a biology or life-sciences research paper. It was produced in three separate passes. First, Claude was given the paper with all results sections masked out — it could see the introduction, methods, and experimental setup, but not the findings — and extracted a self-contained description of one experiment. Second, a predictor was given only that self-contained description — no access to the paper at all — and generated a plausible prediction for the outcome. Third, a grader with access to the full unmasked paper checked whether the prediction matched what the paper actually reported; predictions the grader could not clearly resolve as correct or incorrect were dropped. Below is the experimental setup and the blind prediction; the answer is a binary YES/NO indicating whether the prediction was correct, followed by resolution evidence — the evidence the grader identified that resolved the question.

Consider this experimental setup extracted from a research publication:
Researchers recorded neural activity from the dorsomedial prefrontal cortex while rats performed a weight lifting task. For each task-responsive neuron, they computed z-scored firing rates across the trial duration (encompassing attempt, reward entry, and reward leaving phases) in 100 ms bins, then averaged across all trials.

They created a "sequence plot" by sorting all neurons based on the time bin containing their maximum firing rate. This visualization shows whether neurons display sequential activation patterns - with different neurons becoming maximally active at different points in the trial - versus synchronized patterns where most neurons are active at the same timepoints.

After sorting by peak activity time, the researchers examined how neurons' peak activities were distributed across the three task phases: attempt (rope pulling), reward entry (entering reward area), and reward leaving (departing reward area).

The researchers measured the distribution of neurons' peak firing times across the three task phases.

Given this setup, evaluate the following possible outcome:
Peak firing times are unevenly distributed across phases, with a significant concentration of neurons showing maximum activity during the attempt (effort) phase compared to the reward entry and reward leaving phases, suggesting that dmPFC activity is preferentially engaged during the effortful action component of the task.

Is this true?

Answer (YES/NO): NO